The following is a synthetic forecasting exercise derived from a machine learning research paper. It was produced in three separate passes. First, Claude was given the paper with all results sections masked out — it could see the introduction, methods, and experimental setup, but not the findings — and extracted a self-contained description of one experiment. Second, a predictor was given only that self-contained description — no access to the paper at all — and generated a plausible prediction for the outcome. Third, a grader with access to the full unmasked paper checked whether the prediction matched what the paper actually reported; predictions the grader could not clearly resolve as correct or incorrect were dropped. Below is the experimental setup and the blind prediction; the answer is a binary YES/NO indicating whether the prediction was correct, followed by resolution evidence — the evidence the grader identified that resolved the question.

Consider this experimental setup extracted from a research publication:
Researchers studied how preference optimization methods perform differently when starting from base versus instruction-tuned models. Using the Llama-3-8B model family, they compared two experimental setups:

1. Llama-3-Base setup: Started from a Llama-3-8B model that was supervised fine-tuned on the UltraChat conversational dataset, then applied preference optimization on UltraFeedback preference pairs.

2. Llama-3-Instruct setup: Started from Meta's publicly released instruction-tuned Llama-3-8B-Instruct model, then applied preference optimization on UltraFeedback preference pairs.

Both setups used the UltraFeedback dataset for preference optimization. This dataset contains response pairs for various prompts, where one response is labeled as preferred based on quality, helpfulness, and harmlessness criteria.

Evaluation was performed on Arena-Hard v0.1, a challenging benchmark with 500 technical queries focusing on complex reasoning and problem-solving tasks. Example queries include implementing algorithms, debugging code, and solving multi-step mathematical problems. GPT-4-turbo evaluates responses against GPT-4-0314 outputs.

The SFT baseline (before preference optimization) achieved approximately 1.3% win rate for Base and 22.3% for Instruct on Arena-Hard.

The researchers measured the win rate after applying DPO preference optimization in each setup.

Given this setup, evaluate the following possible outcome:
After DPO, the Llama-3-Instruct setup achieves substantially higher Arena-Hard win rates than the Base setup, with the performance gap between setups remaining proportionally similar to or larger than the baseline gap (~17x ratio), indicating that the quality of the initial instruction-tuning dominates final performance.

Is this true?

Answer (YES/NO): NO